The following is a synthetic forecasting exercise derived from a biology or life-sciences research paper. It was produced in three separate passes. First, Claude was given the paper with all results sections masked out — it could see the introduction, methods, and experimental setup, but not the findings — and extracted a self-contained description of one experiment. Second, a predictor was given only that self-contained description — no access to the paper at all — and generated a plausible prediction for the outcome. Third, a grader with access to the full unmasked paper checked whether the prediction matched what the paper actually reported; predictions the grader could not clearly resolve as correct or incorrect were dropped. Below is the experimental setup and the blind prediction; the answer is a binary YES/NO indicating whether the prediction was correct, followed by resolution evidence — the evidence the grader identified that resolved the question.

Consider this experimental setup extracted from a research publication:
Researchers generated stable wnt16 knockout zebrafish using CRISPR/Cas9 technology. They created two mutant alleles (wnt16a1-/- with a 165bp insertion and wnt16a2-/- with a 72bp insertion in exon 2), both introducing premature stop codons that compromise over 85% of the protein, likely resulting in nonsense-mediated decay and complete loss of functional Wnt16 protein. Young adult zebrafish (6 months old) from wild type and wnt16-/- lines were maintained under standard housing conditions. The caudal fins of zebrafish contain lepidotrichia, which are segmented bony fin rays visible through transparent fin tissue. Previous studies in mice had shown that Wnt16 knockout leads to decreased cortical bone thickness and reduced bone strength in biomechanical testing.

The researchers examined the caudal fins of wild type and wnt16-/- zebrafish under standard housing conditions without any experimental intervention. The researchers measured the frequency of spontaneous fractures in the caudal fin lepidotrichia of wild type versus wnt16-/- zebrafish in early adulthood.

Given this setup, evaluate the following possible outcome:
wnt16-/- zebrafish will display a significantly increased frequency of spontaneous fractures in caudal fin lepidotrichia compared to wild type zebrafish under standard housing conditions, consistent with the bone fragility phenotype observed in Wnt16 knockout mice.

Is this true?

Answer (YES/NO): YES